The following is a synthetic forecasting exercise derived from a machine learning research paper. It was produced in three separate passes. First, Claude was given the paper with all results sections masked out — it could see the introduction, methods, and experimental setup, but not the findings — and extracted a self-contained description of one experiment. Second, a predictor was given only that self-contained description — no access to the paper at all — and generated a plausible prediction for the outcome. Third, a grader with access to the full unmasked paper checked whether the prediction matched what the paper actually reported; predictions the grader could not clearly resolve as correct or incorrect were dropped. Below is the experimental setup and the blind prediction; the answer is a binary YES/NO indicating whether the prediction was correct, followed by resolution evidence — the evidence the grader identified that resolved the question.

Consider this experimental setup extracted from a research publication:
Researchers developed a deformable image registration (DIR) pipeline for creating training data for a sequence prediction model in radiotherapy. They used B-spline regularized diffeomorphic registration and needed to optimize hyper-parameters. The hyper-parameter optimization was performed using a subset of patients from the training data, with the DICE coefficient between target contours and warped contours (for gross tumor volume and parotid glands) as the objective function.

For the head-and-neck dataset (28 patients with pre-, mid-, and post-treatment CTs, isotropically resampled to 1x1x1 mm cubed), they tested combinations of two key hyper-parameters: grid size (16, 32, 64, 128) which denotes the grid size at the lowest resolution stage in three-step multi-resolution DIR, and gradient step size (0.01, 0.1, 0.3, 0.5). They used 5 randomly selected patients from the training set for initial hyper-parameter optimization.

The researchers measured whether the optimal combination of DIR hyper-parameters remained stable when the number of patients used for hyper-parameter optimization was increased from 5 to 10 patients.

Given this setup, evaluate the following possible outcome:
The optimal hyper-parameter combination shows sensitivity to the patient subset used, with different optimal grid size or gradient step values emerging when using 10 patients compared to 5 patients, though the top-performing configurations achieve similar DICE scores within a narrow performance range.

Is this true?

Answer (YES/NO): NO